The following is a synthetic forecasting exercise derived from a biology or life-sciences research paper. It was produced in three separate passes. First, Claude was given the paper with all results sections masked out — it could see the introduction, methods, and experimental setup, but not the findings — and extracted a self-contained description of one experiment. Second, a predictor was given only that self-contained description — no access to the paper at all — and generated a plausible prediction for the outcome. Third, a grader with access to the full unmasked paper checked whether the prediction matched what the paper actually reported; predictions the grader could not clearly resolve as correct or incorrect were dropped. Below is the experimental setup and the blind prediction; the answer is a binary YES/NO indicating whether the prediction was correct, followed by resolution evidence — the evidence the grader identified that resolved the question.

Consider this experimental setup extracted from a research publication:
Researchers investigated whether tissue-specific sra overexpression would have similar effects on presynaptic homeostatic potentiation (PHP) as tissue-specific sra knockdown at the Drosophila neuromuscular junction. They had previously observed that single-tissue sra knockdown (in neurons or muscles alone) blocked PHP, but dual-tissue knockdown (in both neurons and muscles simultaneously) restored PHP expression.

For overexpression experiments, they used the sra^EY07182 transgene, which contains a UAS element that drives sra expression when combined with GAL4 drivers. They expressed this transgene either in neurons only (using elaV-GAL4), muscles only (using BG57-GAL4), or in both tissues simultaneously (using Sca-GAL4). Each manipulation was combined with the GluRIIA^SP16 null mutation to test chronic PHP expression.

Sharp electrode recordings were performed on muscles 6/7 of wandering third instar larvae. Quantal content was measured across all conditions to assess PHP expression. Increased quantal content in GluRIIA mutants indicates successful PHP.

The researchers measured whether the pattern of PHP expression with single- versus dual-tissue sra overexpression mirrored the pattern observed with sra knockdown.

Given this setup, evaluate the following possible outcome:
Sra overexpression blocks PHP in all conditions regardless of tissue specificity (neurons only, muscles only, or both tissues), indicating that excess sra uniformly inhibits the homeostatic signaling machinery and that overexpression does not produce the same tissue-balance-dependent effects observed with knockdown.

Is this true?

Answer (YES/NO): NO